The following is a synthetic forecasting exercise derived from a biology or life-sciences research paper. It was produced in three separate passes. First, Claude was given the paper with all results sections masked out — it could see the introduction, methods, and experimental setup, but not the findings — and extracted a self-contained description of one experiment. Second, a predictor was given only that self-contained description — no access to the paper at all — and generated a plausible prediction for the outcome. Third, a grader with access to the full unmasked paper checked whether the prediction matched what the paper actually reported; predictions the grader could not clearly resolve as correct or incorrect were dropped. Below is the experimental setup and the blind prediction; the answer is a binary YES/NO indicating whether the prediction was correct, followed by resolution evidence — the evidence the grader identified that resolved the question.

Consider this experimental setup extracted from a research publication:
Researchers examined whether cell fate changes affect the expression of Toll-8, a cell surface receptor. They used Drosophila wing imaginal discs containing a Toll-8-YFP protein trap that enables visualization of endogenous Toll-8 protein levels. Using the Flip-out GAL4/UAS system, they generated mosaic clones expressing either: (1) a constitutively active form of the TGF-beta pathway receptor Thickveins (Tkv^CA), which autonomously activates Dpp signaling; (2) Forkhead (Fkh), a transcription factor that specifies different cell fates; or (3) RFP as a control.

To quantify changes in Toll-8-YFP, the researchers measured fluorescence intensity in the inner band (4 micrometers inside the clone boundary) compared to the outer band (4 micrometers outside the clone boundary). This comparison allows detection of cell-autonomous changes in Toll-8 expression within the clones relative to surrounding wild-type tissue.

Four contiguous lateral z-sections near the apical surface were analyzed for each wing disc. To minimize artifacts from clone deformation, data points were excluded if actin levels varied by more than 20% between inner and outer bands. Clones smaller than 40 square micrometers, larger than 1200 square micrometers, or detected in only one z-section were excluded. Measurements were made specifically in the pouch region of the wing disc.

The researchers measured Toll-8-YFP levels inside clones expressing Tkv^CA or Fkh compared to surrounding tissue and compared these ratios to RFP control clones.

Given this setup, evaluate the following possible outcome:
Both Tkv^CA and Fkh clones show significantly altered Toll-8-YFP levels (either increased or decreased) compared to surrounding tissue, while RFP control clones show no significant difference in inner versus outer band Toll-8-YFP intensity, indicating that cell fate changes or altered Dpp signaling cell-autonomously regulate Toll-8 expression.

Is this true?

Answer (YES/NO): YES